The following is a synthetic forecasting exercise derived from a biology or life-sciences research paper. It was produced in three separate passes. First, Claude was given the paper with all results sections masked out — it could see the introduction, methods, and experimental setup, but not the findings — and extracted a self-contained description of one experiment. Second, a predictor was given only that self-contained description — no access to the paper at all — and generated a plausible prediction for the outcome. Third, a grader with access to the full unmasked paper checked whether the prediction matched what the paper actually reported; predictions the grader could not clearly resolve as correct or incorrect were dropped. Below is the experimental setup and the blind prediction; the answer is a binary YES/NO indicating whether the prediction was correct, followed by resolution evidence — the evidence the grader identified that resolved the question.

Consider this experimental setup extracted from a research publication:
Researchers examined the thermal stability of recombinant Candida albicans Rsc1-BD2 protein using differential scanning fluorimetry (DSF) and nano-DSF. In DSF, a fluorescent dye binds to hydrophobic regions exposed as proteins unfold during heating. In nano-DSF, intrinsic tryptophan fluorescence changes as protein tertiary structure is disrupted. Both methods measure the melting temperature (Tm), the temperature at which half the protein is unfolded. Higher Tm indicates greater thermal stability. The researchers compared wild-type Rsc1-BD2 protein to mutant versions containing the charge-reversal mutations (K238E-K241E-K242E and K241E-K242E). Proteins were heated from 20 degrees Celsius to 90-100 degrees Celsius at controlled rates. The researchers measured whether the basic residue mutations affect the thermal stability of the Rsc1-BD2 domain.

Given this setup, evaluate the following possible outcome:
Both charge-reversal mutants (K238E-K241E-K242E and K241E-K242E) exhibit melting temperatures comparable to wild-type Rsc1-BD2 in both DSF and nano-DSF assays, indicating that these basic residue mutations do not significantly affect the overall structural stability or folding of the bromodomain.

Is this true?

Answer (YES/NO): YES